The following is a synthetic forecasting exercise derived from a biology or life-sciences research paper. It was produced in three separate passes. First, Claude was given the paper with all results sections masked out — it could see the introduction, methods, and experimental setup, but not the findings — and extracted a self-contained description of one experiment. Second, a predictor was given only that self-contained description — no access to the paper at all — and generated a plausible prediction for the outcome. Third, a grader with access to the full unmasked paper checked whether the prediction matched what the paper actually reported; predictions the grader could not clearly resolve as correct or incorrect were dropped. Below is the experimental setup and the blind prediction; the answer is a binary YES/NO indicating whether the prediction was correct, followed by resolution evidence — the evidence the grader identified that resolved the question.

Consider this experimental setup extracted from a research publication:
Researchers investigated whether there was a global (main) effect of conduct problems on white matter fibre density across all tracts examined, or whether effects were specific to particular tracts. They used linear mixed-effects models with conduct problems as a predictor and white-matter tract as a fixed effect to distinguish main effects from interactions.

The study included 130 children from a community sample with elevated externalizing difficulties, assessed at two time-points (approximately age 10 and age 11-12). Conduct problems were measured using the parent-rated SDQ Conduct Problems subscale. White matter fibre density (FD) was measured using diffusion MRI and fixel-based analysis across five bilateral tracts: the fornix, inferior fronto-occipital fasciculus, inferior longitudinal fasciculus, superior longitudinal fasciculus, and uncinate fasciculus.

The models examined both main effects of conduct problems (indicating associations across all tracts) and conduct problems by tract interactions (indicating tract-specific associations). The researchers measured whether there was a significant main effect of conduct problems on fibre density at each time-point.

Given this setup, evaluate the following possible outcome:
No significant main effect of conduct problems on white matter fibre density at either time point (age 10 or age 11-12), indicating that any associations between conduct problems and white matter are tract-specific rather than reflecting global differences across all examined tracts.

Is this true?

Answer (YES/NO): NO